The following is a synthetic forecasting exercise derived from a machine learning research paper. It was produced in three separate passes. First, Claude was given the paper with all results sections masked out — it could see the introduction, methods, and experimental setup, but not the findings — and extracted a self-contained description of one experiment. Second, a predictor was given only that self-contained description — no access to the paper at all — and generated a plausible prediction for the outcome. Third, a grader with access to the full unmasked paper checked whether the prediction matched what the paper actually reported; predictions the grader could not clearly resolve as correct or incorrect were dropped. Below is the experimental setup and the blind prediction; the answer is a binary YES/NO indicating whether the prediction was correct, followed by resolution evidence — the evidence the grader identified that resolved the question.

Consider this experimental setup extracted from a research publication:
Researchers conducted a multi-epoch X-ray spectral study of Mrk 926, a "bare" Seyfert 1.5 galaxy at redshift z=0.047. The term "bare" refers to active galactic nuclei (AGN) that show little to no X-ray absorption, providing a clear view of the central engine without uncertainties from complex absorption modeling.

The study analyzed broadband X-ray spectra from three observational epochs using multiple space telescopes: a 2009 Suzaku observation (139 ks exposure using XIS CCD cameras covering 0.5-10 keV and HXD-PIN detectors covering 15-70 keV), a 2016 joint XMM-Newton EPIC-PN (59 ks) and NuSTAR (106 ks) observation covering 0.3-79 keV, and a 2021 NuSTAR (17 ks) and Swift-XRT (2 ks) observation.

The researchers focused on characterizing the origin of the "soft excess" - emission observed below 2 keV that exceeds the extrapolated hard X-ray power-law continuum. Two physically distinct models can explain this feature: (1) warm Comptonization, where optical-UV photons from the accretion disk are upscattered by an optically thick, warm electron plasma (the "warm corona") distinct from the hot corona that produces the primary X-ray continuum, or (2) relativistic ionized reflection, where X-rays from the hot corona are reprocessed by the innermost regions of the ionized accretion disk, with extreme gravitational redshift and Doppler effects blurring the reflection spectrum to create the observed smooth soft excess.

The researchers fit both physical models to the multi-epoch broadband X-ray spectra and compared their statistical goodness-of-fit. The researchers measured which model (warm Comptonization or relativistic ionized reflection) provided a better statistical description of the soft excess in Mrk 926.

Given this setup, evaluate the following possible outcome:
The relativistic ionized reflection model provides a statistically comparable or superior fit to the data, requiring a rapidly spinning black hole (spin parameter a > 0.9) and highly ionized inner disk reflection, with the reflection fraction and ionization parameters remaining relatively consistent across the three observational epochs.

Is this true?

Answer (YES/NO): NO